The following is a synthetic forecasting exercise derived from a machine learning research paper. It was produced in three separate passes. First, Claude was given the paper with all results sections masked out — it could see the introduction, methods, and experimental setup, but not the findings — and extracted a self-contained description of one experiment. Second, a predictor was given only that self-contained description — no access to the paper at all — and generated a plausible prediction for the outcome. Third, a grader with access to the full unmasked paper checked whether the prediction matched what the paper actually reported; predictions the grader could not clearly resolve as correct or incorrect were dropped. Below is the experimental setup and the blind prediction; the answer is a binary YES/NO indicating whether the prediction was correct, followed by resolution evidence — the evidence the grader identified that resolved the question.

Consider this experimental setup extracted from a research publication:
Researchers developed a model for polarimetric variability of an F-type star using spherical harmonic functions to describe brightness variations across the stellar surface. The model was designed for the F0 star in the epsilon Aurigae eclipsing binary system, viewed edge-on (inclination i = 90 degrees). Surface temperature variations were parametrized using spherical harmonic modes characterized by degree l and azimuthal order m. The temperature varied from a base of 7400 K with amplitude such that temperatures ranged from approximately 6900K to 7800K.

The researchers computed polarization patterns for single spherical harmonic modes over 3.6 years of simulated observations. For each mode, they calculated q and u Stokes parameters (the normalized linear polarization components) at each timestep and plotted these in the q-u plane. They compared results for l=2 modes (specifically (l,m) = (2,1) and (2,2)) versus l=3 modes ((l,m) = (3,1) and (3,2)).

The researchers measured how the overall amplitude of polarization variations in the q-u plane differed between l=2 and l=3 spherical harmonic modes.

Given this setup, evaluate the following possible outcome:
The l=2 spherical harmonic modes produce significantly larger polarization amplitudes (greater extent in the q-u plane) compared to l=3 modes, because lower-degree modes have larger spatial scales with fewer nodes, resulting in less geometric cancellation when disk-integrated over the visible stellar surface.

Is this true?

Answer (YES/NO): YES